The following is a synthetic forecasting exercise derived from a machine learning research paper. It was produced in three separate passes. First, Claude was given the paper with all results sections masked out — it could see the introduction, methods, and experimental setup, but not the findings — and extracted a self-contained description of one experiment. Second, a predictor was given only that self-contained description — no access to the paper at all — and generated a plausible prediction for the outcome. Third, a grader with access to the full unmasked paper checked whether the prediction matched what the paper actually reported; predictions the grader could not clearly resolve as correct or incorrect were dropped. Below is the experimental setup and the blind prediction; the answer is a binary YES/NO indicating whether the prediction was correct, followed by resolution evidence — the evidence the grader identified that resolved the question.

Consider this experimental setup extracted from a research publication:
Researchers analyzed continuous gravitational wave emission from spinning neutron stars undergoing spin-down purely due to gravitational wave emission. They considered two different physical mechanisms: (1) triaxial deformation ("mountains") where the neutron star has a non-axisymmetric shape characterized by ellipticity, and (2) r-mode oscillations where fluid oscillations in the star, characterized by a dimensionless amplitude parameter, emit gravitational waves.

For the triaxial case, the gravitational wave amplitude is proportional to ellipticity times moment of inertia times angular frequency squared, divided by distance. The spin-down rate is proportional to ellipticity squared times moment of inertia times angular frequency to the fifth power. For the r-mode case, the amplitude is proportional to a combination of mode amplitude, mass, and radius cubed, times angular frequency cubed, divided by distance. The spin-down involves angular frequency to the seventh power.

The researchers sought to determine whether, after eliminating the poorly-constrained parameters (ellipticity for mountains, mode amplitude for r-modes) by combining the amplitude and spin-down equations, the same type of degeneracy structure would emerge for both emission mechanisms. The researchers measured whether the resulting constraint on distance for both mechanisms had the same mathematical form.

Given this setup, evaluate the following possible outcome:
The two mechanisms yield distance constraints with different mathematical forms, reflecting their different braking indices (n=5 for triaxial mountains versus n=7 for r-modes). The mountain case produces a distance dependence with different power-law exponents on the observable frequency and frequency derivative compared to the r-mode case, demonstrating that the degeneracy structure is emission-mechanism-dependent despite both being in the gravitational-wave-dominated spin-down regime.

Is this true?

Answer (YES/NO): NO